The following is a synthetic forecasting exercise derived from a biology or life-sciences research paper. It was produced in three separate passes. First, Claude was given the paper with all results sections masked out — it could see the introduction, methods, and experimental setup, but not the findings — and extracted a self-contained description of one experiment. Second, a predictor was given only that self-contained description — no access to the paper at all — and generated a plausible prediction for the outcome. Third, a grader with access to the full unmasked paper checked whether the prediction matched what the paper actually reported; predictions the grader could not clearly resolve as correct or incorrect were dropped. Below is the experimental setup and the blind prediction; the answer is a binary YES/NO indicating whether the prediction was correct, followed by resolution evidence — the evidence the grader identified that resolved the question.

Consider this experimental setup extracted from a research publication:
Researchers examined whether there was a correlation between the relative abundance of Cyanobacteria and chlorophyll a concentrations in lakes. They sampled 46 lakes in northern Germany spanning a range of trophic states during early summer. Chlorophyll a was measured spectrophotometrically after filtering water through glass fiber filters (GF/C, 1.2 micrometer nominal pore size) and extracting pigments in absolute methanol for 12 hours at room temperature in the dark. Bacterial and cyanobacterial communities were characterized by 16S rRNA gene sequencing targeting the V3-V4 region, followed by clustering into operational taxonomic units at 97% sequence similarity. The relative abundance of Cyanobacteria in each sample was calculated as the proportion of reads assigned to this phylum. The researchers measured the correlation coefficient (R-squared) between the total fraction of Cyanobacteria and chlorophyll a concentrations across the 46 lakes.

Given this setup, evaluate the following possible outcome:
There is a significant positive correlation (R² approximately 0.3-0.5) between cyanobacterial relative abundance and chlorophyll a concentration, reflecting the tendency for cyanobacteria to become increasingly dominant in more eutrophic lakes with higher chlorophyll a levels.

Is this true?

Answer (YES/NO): YES